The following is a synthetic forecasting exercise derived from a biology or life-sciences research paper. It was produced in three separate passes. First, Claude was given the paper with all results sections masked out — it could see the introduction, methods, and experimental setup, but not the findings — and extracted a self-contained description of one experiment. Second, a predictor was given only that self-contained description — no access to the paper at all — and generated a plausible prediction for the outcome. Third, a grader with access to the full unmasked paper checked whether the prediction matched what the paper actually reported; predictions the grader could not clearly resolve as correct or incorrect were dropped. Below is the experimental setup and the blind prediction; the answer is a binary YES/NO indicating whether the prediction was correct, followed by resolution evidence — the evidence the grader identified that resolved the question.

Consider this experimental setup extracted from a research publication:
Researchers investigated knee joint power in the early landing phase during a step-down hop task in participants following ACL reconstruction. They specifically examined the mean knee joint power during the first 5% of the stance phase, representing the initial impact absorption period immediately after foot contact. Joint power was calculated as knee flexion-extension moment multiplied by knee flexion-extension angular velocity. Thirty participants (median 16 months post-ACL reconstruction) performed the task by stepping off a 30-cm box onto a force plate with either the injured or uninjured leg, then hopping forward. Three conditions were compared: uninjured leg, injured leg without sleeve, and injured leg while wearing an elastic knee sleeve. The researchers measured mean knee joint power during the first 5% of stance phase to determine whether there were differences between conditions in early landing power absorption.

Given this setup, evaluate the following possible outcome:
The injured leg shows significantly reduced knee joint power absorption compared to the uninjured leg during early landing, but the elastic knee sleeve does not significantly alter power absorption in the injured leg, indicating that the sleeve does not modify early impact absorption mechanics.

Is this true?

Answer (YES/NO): NO